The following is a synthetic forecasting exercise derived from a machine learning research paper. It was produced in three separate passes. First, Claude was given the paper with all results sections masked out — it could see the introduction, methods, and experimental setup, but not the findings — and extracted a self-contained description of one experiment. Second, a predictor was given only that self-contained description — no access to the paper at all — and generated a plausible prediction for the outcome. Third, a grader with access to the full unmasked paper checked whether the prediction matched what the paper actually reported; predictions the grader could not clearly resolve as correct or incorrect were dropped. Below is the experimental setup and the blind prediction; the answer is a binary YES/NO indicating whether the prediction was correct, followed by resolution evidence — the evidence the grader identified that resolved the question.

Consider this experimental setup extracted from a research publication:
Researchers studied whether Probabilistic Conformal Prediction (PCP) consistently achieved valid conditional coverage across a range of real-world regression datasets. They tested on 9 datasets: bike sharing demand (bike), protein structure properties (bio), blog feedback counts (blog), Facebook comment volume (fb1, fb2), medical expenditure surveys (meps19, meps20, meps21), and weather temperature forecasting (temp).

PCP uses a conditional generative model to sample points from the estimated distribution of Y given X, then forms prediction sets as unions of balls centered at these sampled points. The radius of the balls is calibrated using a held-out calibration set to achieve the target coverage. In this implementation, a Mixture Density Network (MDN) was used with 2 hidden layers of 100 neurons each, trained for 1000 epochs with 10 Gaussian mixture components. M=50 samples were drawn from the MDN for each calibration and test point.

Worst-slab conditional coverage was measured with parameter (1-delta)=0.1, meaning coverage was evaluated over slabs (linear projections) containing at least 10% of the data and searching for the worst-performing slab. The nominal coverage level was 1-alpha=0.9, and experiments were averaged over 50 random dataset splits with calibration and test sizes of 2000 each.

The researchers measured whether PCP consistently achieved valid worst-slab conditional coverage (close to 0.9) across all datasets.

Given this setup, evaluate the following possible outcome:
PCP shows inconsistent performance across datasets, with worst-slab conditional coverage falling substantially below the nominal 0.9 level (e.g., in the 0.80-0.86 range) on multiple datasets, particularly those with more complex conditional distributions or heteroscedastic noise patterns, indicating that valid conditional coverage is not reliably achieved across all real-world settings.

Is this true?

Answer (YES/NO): YES